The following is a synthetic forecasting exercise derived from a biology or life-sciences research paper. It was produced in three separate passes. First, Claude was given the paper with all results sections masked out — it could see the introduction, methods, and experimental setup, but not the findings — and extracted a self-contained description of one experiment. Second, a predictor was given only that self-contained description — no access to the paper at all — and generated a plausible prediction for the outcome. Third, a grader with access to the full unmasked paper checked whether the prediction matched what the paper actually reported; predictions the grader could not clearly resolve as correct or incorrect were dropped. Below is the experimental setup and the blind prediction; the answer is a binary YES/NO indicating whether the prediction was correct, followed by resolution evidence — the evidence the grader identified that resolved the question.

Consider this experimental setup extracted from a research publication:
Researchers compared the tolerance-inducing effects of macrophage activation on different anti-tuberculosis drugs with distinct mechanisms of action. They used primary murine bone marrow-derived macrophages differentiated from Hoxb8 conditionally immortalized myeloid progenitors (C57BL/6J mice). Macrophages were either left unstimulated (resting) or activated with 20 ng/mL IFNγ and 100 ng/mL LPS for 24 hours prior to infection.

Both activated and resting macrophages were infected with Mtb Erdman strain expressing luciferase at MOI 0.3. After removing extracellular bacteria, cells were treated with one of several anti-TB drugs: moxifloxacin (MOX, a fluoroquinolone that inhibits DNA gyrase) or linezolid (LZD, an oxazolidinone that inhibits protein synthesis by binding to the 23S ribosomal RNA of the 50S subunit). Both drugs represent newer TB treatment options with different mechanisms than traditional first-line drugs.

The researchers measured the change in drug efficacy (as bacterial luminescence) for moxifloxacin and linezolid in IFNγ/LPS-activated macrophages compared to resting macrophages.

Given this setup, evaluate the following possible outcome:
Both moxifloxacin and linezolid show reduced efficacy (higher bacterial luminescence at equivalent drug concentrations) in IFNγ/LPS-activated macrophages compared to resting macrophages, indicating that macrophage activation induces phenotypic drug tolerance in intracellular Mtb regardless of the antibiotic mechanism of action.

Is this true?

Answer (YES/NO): NO